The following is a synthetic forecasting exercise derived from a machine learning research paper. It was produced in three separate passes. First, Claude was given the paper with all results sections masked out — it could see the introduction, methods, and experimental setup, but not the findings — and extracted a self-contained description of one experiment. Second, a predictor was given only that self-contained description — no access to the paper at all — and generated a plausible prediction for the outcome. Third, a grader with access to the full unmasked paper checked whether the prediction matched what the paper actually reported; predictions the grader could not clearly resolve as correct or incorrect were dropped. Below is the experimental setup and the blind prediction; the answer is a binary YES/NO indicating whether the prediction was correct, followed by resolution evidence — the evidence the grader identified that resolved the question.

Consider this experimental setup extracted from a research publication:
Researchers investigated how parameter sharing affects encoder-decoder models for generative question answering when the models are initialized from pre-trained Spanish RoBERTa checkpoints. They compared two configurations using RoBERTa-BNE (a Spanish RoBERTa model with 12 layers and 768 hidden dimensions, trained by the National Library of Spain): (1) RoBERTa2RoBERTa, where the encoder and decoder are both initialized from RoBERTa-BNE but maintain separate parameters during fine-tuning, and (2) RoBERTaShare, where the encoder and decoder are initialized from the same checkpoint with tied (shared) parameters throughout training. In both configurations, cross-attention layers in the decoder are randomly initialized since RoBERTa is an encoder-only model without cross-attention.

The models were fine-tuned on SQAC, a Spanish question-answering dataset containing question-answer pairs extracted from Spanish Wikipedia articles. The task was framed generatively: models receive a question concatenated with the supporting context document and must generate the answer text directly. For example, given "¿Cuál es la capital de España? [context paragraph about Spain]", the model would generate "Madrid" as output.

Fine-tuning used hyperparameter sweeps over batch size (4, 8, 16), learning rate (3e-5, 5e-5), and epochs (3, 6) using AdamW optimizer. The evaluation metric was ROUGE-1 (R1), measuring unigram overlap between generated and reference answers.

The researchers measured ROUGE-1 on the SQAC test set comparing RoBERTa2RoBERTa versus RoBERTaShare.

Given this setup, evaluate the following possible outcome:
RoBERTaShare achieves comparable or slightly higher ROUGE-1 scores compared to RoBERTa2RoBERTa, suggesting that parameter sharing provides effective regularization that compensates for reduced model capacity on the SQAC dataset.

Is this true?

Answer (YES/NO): NO